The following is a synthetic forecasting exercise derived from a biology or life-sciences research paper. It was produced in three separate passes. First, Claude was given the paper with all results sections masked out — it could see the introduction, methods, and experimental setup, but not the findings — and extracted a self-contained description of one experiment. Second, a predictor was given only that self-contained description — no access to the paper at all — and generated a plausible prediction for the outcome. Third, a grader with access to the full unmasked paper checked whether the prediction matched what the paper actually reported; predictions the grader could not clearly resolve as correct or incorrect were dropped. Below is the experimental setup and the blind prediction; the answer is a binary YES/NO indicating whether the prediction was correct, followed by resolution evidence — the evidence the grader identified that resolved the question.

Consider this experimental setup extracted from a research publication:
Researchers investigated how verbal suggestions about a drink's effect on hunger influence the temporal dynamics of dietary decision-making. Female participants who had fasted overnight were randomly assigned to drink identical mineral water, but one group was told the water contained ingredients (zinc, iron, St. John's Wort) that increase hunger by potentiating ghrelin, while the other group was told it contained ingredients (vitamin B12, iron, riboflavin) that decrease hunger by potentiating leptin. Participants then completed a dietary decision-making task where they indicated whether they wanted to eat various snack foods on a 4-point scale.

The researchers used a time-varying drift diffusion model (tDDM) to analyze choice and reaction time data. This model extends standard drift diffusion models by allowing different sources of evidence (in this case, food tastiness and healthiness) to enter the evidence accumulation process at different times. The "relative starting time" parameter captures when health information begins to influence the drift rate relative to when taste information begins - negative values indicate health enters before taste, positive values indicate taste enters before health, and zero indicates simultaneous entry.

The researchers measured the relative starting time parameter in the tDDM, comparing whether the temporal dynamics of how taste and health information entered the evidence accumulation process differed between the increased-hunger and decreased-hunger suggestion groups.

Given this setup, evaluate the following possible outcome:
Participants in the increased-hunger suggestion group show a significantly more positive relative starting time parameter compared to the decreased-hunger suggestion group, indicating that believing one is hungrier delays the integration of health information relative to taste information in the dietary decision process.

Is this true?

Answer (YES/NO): NO